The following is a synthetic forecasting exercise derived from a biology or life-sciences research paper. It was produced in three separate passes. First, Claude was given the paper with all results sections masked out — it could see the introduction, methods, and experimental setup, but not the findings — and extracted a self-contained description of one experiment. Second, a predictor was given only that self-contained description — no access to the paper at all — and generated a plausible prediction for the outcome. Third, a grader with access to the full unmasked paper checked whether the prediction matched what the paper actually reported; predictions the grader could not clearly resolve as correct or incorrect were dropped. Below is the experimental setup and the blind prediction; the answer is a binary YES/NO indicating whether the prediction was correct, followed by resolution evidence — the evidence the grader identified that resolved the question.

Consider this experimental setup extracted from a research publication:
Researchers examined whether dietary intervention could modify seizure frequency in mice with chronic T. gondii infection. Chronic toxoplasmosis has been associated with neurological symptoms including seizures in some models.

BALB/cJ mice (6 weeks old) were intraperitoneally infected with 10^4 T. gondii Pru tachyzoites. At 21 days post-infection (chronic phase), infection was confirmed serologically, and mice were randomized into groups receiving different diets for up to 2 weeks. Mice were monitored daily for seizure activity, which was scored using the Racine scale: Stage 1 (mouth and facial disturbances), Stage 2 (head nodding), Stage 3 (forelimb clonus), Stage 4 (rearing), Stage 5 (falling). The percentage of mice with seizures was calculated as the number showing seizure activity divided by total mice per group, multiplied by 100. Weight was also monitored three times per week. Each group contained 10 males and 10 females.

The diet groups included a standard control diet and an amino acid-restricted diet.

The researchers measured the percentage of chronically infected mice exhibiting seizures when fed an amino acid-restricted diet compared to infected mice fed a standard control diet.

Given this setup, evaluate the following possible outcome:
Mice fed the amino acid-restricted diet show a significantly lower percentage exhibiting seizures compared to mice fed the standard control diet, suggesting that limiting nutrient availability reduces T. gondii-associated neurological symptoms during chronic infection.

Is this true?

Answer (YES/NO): NO